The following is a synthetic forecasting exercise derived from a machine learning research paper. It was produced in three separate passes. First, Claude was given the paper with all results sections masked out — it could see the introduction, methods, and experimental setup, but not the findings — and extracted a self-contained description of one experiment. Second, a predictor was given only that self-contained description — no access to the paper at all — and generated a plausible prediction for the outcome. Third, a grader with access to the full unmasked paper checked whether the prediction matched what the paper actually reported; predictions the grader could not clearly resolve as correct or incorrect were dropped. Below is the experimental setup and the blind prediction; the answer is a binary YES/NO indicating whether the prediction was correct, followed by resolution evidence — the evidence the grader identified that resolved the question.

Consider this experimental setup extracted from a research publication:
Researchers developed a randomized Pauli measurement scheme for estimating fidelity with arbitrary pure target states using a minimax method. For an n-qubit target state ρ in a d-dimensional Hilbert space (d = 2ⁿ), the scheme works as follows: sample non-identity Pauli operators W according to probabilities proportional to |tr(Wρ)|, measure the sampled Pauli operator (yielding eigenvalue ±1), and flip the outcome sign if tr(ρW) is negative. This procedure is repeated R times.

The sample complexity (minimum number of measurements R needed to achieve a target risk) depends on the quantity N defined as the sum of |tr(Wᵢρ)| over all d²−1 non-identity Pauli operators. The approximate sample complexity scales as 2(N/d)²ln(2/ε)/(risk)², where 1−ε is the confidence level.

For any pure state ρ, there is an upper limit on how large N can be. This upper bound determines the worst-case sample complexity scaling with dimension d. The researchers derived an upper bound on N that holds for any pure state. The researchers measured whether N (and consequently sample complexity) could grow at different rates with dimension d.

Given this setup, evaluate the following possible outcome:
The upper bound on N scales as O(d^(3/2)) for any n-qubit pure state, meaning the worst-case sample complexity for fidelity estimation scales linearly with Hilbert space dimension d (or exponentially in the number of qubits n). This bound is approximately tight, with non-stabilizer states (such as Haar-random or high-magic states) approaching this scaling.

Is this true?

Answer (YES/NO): NO